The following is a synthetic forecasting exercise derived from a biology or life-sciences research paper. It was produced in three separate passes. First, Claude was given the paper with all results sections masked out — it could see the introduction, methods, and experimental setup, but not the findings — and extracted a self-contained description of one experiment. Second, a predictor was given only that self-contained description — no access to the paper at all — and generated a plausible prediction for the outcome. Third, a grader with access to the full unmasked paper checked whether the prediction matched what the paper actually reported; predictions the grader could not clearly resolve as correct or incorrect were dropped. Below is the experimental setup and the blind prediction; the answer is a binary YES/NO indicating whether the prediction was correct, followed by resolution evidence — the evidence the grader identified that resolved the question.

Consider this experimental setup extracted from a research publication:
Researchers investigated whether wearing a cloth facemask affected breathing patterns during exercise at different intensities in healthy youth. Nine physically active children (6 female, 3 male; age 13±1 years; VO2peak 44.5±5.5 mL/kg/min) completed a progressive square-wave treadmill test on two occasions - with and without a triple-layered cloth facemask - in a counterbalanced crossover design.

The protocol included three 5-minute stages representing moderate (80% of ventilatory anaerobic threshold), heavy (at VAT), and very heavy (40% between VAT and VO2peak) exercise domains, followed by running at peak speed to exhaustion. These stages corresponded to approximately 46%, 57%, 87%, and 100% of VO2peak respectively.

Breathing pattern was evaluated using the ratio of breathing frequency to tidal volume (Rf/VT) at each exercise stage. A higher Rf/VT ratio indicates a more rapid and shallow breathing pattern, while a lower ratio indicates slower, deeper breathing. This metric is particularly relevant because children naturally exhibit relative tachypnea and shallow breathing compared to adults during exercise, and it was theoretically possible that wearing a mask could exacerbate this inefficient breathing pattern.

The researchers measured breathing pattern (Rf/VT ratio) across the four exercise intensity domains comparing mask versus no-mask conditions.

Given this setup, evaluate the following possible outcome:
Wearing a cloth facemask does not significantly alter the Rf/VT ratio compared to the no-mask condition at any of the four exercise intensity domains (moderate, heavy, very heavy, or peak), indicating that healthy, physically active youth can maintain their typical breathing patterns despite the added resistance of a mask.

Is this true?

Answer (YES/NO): YES